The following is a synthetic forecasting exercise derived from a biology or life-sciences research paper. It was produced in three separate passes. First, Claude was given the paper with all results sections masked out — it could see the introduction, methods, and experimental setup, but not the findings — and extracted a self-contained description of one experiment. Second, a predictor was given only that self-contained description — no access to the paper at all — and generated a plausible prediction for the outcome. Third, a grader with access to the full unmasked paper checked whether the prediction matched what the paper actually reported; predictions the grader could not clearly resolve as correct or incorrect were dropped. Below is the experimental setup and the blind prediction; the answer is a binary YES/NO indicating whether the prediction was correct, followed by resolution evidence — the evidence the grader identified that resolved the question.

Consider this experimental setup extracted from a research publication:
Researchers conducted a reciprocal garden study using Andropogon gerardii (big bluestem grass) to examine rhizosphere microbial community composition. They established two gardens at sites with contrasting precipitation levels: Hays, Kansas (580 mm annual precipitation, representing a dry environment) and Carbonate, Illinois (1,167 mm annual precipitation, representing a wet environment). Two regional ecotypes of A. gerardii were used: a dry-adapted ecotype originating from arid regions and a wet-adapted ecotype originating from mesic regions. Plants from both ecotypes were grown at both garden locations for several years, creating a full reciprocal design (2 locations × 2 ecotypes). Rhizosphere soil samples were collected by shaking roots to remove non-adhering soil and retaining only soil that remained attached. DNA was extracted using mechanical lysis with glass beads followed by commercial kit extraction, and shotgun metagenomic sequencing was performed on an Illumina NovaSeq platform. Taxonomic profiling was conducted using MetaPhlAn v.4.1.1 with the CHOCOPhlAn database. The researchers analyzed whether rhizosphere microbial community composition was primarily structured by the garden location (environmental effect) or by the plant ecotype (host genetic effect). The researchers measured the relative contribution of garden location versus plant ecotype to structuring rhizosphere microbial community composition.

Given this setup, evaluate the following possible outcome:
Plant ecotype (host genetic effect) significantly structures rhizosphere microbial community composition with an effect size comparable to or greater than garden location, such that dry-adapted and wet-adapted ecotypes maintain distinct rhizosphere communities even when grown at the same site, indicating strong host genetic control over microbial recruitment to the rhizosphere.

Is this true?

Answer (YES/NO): NO